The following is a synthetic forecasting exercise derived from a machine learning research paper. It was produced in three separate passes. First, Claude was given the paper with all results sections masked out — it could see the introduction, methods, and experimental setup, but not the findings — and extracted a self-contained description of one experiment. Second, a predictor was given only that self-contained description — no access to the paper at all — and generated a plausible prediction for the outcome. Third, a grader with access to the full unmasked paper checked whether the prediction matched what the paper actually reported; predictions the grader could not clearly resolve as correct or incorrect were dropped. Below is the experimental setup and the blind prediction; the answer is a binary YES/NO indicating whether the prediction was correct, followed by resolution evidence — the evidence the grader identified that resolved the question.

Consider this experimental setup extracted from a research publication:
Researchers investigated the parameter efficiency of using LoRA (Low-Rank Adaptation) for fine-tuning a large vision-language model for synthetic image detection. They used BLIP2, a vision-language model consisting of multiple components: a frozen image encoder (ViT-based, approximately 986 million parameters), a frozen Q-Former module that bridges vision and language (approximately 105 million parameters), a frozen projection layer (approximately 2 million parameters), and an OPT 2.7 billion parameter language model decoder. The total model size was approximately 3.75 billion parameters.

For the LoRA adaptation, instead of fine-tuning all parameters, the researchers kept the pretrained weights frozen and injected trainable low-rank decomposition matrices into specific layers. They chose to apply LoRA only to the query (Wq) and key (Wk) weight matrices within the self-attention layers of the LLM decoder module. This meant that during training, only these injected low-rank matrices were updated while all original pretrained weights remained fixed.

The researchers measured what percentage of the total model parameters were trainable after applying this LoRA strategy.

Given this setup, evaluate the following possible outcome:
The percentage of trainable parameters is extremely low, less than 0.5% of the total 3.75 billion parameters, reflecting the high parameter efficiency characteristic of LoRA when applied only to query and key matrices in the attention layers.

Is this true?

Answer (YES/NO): YES